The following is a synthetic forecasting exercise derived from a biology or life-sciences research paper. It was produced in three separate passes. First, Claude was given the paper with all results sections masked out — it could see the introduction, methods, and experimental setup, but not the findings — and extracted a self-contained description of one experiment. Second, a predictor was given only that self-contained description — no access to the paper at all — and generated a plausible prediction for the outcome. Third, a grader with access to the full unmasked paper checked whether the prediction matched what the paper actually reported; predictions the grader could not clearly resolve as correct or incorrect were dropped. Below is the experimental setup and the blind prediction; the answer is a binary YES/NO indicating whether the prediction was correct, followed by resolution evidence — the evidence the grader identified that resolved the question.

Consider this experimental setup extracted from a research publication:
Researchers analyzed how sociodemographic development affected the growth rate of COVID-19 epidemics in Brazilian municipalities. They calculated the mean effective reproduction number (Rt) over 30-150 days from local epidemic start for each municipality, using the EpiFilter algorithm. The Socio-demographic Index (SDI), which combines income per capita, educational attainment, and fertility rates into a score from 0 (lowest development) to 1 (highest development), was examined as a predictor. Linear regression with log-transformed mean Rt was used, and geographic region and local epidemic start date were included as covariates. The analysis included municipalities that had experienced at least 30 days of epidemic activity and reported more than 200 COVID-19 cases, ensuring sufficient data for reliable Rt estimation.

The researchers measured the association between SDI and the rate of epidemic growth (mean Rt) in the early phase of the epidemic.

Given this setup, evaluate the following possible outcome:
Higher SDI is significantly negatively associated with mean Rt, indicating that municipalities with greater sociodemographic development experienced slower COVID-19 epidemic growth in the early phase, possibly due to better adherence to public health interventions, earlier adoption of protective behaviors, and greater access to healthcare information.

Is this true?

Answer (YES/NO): NO